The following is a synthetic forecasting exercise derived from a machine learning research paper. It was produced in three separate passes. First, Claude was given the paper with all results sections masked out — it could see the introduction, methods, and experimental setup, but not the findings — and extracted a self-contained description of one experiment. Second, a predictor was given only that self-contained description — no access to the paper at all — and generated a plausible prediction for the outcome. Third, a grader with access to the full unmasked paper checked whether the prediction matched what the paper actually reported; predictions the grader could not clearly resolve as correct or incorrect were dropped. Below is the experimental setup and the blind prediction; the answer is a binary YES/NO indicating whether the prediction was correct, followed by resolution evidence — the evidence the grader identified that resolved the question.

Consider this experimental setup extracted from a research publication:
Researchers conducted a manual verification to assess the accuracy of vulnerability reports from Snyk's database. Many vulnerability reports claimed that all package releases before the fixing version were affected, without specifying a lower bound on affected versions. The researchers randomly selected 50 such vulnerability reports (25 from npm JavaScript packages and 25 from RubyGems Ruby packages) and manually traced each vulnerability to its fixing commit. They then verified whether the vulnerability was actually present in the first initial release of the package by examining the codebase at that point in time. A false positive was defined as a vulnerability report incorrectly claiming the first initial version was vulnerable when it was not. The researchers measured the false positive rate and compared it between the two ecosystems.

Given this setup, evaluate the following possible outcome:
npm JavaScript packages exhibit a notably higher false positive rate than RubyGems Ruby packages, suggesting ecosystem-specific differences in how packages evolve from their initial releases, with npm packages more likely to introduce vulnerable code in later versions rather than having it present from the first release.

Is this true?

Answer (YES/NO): NO